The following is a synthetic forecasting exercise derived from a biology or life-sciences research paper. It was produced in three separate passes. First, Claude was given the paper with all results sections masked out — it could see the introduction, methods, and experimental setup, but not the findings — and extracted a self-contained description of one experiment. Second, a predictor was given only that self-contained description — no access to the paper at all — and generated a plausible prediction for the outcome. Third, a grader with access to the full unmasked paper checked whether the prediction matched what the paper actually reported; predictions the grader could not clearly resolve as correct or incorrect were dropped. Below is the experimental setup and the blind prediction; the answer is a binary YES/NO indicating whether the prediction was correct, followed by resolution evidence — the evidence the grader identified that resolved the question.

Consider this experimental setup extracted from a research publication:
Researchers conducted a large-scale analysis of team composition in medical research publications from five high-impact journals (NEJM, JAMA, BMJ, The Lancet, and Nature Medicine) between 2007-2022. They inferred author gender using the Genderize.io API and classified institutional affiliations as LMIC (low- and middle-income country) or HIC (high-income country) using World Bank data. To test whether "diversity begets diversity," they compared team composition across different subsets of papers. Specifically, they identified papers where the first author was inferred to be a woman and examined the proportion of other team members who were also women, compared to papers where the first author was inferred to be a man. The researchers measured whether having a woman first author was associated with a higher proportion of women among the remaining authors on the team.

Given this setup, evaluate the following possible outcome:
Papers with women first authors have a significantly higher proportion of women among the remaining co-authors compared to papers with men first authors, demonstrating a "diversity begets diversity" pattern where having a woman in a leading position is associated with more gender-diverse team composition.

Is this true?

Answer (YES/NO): YES